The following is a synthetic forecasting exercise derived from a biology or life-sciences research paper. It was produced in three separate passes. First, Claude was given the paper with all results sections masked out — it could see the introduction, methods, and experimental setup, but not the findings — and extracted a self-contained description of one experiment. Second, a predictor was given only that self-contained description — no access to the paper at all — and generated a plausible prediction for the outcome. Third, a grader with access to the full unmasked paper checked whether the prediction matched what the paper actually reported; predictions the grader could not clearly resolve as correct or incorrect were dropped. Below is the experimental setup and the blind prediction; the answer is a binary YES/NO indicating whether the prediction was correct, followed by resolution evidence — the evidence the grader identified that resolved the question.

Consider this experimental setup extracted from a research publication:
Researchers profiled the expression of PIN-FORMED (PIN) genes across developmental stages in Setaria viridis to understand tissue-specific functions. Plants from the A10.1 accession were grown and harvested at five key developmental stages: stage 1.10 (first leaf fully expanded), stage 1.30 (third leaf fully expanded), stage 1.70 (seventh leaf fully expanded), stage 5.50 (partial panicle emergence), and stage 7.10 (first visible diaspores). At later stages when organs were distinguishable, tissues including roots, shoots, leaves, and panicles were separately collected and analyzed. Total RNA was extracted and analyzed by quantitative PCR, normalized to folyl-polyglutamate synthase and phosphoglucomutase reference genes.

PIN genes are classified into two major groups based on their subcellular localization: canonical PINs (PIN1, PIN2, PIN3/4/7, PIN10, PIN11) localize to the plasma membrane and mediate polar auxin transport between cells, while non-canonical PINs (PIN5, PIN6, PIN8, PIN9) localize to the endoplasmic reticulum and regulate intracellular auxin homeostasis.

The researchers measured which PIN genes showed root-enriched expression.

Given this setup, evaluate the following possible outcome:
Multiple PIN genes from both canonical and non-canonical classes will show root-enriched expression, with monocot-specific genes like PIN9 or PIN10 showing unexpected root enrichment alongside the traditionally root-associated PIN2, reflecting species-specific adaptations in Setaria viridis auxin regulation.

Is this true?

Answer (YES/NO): YES